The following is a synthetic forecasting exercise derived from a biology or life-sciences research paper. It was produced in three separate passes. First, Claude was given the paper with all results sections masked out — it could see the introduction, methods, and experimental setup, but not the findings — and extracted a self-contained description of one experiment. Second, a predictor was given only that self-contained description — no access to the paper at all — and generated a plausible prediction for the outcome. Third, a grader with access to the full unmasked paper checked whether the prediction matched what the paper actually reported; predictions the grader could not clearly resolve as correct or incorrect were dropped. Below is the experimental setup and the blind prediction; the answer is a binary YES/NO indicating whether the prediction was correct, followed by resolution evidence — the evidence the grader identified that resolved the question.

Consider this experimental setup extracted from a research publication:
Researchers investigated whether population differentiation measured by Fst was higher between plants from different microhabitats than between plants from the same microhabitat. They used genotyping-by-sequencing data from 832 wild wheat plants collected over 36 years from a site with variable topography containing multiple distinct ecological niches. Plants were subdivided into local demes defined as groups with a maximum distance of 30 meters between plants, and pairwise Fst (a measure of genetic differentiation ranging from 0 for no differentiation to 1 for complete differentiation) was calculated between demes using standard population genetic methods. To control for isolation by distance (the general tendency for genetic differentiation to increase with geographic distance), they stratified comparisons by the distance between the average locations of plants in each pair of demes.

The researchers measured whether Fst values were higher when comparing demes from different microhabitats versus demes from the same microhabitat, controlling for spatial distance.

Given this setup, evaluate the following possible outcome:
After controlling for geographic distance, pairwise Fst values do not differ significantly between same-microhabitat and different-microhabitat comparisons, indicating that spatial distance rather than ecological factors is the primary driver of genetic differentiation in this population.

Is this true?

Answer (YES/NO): NO